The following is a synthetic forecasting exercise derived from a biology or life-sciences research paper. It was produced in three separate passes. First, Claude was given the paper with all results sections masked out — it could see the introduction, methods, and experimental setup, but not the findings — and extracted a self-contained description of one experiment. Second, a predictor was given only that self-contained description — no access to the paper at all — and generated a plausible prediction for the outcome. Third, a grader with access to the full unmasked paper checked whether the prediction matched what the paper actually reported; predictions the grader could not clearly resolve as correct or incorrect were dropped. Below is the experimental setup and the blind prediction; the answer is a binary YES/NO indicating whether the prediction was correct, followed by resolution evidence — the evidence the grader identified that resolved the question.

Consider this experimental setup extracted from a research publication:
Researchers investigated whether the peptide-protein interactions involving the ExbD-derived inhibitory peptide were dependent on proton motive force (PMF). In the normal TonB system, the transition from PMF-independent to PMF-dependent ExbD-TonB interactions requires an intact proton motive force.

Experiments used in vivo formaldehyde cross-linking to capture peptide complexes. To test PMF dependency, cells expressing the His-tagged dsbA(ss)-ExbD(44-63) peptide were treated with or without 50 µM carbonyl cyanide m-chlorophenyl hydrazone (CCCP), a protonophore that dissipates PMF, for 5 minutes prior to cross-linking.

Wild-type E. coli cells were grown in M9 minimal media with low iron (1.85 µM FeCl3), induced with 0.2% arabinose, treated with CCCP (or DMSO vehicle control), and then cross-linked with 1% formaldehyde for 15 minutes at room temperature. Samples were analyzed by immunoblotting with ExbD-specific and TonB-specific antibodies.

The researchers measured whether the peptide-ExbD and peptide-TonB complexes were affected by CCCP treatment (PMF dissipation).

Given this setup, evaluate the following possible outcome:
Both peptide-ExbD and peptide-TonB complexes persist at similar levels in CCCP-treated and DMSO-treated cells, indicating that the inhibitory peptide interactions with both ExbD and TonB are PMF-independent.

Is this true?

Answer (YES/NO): YES